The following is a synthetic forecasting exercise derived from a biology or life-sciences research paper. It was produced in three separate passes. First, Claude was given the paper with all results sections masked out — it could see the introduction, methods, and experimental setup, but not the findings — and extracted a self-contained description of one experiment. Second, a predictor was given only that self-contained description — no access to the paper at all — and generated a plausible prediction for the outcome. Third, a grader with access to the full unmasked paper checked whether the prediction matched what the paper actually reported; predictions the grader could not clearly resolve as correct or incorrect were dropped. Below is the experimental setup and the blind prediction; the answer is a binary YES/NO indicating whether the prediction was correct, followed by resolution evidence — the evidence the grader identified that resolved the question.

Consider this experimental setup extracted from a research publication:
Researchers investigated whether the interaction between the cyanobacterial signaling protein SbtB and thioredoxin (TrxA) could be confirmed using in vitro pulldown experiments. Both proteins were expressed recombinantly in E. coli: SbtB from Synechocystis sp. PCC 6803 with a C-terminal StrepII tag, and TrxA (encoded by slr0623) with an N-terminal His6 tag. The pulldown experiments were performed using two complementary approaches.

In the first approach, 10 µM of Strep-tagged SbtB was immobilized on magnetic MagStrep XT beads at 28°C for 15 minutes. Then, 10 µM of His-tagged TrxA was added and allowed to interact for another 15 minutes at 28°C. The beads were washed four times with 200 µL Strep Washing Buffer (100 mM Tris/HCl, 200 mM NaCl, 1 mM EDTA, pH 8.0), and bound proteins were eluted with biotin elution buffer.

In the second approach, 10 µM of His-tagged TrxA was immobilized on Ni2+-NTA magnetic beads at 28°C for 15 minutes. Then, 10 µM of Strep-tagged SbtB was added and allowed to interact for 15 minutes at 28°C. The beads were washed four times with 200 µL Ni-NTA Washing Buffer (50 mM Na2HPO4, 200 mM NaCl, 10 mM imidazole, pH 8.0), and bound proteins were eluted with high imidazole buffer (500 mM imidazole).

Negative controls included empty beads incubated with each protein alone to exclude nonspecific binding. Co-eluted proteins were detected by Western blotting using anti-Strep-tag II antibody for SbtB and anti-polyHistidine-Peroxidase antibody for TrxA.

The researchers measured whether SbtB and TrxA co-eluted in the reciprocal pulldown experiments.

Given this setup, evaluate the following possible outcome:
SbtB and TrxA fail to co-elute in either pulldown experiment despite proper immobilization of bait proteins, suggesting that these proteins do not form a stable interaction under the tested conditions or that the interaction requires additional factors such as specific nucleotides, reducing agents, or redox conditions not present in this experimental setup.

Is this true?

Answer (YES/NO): NO